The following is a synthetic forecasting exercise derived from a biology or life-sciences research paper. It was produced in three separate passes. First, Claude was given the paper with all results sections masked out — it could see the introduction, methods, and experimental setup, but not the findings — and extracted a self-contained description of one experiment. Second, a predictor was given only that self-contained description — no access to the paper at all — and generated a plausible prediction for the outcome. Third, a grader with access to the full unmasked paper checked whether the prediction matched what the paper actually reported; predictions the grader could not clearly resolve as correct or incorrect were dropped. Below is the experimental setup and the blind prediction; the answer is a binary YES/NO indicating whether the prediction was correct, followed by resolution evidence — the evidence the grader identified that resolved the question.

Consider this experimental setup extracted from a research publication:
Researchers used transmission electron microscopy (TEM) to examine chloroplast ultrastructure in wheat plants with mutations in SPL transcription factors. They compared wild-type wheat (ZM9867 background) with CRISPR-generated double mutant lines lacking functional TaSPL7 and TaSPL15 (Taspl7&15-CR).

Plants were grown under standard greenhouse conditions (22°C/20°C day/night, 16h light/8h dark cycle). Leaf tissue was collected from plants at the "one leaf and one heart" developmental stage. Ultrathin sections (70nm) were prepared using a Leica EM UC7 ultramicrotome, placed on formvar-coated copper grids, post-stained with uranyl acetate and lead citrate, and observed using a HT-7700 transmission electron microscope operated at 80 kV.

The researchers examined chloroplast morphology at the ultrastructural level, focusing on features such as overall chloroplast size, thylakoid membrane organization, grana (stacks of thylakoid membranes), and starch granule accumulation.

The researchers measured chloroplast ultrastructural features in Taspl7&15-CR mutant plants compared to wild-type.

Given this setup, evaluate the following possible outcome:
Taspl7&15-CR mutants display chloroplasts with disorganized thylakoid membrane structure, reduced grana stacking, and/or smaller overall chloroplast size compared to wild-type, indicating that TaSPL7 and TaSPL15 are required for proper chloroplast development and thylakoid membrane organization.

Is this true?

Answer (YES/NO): NO